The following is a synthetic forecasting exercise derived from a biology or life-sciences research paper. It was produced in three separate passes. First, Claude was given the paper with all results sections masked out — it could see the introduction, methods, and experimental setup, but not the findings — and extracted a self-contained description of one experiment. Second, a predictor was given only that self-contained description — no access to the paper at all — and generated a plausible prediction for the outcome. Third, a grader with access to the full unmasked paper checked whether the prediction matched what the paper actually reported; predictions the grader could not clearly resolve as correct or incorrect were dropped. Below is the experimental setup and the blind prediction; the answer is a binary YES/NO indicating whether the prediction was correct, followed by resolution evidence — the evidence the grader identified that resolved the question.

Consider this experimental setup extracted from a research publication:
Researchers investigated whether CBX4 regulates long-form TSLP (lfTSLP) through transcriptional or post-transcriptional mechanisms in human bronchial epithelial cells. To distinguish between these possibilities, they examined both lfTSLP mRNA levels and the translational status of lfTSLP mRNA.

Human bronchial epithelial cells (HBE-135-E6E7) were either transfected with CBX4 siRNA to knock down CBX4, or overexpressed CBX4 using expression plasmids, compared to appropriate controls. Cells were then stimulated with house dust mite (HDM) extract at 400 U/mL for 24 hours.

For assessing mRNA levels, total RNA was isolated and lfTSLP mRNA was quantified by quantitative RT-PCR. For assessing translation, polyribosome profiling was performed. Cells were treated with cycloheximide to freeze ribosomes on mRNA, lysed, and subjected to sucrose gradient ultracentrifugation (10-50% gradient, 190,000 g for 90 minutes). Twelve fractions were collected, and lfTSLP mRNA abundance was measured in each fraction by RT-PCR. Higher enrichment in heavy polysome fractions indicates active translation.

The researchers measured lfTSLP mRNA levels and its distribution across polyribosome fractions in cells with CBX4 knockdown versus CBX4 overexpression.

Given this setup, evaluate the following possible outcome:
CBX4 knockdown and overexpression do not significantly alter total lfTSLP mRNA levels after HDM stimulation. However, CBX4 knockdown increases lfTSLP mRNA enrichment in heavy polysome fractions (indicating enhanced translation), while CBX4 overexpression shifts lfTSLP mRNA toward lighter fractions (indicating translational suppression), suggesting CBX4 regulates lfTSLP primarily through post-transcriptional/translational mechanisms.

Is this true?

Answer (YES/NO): NO